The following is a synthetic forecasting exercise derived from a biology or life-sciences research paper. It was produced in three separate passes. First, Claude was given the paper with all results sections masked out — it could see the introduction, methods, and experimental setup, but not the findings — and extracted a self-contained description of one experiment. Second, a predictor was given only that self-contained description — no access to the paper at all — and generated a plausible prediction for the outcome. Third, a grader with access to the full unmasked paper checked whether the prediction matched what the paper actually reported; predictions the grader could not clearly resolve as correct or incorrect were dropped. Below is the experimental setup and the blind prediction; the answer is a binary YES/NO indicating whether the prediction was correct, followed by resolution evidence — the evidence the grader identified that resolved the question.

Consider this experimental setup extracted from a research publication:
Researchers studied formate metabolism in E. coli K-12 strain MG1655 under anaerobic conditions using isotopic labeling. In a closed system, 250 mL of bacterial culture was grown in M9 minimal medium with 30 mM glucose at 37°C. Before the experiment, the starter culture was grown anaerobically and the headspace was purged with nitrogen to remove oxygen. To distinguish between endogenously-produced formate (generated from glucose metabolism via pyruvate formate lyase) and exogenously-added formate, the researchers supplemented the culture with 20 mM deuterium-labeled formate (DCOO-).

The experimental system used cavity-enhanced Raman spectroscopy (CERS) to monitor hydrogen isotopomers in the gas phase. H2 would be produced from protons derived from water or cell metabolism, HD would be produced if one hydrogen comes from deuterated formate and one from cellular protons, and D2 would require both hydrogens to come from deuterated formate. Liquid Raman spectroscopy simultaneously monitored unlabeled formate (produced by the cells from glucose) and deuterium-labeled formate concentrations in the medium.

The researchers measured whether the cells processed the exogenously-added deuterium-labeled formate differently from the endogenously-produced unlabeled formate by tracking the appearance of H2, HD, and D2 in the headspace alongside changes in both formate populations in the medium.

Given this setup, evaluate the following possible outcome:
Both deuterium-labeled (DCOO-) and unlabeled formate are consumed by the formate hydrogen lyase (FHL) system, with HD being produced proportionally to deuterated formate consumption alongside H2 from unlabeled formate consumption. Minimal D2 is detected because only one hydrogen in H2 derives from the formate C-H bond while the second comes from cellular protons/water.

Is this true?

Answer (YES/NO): NO